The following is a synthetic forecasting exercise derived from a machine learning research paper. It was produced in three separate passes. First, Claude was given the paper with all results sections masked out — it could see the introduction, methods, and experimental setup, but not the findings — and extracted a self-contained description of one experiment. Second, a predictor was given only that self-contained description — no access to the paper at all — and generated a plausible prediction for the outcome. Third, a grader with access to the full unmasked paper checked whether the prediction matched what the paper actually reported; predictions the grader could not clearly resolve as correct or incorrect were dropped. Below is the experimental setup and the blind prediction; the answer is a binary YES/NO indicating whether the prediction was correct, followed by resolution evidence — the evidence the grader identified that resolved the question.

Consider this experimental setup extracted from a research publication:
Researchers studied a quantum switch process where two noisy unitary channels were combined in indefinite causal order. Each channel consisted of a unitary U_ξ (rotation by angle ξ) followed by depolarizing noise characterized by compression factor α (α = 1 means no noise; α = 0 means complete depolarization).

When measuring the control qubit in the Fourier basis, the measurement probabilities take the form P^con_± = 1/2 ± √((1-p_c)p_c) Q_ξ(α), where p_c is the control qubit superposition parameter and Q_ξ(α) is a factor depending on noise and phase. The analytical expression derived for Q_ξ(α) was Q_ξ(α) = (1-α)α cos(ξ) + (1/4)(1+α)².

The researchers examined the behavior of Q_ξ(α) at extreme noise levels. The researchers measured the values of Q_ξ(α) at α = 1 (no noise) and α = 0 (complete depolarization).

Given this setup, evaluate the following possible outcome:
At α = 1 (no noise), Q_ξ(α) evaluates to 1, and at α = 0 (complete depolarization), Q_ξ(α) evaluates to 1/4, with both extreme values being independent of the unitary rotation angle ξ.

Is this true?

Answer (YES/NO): YES